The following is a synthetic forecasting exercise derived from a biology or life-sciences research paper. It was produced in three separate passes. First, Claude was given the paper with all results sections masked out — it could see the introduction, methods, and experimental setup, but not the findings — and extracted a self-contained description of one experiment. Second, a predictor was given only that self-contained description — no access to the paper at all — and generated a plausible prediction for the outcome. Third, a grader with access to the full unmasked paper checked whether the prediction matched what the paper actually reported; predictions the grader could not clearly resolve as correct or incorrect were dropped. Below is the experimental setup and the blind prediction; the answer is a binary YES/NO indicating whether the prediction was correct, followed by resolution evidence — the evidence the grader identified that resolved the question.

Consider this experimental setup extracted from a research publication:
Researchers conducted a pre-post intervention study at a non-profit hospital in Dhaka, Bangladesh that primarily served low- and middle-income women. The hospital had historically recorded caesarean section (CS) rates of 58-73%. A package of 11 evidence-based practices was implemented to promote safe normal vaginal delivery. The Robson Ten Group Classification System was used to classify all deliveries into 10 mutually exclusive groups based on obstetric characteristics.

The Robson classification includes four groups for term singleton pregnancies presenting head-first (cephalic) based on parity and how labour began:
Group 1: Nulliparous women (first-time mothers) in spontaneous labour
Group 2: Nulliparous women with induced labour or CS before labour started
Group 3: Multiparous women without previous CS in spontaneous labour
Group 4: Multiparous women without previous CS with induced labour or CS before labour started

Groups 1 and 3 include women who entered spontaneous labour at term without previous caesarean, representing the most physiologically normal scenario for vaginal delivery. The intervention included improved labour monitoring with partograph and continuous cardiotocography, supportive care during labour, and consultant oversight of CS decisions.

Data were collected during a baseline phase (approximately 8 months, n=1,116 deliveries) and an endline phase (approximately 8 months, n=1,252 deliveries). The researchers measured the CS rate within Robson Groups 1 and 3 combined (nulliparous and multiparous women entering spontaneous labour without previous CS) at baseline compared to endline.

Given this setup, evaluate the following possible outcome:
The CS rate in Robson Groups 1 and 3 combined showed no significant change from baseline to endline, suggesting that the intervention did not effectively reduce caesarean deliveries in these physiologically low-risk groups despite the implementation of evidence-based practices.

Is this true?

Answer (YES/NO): NO